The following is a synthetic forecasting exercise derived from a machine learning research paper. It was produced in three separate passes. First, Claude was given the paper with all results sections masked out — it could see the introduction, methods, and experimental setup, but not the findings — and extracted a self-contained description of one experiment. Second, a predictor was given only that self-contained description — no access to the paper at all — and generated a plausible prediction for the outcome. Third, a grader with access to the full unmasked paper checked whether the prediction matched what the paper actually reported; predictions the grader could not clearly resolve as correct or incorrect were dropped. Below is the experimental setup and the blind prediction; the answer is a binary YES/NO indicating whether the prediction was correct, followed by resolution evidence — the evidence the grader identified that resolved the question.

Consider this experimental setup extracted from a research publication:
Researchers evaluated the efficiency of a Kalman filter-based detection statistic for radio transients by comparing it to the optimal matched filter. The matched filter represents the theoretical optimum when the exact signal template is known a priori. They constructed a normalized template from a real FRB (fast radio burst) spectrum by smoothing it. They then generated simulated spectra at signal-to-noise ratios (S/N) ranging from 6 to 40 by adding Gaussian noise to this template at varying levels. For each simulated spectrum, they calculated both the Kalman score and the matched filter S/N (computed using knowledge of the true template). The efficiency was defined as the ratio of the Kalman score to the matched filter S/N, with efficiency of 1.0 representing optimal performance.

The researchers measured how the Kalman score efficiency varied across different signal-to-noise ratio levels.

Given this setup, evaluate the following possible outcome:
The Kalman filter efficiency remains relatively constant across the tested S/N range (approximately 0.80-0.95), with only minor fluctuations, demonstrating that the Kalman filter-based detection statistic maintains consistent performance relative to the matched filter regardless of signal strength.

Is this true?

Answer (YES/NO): NO